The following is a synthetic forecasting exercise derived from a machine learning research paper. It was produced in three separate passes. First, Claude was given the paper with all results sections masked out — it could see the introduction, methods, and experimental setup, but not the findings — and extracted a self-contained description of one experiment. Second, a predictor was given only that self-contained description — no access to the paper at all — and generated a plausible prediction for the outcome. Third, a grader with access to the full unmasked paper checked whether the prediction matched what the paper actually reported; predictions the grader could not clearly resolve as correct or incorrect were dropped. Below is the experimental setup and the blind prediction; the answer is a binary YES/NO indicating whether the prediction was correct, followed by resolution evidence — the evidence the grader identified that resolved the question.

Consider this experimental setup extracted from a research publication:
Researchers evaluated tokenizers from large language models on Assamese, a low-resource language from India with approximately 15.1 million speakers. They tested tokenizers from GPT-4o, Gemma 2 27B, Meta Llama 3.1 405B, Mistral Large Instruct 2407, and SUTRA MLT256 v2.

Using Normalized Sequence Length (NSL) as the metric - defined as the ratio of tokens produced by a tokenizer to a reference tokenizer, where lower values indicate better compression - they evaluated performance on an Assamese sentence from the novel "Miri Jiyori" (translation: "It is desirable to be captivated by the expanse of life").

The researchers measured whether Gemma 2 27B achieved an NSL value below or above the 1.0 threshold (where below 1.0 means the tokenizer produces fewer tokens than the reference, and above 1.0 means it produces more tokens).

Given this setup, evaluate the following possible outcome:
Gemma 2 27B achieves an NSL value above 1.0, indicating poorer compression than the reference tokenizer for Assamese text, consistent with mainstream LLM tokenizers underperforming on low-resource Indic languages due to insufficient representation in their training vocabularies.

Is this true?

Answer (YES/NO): NO